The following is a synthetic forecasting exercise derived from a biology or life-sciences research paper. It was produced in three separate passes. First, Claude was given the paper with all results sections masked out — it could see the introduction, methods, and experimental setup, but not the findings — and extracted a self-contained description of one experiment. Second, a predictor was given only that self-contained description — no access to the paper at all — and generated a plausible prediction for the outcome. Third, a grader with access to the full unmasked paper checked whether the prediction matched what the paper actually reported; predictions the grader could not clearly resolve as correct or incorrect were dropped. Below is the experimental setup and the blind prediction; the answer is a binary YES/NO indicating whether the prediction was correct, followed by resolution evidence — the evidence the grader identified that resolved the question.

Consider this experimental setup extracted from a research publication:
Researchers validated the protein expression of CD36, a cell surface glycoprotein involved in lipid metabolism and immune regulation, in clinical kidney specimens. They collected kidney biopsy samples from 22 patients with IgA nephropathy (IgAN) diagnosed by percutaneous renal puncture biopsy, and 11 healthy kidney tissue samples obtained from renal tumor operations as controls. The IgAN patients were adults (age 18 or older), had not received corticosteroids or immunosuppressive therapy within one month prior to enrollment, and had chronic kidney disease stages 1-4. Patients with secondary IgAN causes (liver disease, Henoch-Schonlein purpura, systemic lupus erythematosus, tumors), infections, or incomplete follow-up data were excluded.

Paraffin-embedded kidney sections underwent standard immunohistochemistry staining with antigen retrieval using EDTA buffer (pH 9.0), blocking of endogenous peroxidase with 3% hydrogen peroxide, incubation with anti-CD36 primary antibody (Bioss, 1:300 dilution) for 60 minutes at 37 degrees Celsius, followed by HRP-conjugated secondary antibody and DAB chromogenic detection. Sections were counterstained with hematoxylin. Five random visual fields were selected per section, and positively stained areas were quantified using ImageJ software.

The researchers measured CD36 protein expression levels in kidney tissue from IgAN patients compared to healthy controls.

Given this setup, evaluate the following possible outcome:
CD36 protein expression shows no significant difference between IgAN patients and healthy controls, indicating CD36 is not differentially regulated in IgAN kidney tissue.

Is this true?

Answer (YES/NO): NO